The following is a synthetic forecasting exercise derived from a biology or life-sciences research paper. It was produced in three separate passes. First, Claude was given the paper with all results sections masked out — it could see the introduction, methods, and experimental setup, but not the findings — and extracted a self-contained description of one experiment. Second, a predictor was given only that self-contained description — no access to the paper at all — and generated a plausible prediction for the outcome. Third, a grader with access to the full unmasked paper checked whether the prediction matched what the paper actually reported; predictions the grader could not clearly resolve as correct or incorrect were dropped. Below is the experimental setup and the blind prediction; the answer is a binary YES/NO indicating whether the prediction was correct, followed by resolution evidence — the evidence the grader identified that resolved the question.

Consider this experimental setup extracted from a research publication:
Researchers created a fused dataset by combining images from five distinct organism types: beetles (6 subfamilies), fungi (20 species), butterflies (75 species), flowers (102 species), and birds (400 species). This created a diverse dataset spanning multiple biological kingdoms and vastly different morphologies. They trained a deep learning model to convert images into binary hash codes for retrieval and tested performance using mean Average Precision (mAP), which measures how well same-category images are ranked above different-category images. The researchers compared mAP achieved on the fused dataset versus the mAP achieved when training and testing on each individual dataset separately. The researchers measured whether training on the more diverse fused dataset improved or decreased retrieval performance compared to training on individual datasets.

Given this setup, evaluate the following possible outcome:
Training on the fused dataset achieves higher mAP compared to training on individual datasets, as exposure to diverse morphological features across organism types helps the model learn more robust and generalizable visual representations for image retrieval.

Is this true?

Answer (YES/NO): NO